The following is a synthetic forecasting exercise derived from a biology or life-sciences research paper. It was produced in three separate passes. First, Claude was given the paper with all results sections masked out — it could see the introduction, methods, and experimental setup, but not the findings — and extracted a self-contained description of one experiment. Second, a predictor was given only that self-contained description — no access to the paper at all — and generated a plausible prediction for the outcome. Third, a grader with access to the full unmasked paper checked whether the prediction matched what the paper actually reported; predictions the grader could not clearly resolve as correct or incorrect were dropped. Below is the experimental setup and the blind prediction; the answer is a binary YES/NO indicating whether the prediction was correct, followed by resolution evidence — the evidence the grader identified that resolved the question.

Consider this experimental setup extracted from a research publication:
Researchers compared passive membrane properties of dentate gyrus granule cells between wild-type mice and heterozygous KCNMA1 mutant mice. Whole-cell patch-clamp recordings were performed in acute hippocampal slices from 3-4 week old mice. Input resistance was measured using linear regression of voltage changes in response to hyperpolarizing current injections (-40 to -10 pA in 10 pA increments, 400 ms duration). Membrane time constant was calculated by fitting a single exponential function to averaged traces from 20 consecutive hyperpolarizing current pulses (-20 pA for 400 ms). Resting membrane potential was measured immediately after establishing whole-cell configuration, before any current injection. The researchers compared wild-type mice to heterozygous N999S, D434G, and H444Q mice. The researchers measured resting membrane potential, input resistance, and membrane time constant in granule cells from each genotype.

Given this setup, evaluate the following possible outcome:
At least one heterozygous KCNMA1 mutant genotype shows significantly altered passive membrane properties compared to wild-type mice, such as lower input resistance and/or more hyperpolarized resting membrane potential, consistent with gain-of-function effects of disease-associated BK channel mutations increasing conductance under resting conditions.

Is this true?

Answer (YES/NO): NO